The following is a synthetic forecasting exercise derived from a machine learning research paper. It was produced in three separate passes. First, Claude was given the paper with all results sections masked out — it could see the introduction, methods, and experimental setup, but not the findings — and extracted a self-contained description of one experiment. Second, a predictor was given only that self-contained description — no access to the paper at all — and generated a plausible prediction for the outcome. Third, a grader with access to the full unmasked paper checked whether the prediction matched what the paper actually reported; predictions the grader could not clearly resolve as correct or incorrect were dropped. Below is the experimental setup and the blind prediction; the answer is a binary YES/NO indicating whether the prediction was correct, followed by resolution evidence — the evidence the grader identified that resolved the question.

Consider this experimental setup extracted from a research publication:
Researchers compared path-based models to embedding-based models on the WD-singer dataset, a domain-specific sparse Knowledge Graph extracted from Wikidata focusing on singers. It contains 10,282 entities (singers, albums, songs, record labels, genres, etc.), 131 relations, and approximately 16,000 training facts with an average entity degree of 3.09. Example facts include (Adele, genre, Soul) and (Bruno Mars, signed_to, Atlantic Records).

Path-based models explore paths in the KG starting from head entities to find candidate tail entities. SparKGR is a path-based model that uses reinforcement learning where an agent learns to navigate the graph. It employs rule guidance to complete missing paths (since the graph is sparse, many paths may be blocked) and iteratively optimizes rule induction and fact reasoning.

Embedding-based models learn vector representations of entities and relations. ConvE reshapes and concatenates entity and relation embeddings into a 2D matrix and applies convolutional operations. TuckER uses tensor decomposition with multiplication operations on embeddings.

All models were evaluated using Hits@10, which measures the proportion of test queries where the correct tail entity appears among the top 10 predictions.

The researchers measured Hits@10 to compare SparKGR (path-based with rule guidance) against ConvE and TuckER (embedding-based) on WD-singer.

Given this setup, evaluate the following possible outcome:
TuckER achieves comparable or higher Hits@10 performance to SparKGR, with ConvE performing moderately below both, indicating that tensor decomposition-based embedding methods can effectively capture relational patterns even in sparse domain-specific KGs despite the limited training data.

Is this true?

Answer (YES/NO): NO